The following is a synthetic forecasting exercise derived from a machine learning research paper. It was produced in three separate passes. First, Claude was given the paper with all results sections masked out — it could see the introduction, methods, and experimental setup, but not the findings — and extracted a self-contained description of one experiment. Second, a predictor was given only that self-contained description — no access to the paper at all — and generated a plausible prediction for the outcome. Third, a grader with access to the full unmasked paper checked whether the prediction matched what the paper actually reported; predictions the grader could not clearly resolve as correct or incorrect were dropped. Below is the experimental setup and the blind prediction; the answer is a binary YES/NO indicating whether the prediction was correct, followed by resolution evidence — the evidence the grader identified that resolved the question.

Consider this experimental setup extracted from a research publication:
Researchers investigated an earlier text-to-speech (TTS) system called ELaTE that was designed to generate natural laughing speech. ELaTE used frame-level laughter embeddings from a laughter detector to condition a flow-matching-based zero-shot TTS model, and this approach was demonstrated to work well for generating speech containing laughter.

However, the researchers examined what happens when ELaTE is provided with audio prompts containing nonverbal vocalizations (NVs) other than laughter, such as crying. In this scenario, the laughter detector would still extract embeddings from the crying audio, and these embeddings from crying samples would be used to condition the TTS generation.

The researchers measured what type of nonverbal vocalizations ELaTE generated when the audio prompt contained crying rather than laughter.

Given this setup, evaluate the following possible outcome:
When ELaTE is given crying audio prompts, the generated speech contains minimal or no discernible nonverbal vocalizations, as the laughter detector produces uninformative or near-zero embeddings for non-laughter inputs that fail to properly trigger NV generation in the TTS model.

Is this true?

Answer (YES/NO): NO